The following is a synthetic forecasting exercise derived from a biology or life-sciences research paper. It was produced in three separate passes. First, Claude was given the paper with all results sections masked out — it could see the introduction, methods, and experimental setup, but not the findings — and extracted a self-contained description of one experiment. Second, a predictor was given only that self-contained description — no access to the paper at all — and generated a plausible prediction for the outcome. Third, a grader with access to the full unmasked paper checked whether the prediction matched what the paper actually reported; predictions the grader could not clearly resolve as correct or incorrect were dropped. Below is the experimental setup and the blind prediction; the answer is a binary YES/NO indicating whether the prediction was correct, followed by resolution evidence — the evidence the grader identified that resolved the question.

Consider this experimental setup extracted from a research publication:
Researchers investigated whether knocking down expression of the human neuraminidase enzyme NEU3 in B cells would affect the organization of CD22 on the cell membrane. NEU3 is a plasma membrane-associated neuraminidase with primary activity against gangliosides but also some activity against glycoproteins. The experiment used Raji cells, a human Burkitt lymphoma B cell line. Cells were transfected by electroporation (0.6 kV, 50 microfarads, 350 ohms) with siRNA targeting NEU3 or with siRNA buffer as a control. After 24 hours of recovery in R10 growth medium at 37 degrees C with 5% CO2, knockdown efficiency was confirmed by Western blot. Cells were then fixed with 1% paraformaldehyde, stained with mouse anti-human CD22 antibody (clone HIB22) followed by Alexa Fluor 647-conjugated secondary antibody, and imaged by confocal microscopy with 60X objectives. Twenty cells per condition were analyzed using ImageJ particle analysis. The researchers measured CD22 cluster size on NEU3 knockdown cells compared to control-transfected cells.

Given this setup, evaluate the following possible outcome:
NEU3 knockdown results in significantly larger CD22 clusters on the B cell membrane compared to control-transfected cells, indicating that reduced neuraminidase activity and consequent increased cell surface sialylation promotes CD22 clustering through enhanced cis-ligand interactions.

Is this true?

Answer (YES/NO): NO